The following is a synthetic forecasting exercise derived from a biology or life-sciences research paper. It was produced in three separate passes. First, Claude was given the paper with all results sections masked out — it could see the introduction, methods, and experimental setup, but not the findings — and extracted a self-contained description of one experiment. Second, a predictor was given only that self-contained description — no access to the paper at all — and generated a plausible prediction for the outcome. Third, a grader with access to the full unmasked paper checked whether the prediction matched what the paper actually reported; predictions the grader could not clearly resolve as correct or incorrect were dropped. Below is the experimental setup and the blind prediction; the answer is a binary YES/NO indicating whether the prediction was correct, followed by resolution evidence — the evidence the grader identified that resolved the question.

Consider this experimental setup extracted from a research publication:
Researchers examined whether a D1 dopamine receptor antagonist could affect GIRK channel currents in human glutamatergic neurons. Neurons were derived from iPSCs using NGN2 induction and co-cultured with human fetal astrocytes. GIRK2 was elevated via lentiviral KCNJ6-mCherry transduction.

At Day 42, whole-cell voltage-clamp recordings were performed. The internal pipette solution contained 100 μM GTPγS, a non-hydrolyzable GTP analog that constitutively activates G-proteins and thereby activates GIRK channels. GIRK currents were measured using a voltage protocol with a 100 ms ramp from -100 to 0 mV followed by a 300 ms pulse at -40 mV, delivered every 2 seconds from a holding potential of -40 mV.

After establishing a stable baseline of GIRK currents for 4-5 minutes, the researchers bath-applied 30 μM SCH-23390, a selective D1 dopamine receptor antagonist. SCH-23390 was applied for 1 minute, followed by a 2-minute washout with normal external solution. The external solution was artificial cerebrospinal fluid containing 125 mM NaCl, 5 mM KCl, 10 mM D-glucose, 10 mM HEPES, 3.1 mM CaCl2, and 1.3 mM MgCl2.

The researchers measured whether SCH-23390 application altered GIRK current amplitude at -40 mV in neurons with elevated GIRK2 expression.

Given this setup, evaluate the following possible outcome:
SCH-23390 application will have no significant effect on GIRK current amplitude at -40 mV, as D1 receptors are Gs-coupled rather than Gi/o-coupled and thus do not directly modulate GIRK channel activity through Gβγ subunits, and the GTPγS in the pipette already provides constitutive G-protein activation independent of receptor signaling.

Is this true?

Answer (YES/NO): NO